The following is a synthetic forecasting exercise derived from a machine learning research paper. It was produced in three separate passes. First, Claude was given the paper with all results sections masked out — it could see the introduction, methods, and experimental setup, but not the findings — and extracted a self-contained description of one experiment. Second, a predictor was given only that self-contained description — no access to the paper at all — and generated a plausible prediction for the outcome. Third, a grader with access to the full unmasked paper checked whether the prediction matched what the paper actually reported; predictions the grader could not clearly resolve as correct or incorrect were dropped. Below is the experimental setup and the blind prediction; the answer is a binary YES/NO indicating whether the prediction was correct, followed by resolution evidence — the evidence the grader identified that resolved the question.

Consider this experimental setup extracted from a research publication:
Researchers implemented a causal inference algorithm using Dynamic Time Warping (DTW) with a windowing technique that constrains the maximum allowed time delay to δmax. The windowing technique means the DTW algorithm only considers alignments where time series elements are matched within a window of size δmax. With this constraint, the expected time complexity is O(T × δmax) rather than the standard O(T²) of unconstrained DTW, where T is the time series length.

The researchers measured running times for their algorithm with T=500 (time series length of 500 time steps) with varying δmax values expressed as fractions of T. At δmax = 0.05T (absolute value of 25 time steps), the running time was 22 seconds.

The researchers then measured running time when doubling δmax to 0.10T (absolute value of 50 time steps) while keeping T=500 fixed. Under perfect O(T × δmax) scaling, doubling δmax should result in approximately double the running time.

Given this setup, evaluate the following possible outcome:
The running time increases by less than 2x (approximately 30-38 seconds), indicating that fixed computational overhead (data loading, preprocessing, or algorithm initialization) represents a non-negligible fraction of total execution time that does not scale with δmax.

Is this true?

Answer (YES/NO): NO